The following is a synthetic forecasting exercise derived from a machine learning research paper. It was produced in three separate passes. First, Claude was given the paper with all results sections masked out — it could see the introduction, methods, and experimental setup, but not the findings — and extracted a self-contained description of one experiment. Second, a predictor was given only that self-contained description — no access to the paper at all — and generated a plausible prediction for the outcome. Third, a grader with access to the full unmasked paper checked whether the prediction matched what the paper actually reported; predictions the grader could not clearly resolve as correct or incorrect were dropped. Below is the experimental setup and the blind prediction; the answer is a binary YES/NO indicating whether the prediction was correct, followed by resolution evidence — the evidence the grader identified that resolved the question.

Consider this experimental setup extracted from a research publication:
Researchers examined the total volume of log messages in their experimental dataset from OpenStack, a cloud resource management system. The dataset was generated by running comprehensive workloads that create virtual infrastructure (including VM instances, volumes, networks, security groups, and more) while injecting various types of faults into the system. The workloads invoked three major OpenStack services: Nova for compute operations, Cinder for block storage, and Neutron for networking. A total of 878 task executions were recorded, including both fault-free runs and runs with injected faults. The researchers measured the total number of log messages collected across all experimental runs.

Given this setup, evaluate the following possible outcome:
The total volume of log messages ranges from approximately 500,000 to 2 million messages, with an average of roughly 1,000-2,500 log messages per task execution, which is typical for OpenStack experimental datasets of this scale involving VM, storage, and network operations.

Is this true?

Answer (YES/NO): NO